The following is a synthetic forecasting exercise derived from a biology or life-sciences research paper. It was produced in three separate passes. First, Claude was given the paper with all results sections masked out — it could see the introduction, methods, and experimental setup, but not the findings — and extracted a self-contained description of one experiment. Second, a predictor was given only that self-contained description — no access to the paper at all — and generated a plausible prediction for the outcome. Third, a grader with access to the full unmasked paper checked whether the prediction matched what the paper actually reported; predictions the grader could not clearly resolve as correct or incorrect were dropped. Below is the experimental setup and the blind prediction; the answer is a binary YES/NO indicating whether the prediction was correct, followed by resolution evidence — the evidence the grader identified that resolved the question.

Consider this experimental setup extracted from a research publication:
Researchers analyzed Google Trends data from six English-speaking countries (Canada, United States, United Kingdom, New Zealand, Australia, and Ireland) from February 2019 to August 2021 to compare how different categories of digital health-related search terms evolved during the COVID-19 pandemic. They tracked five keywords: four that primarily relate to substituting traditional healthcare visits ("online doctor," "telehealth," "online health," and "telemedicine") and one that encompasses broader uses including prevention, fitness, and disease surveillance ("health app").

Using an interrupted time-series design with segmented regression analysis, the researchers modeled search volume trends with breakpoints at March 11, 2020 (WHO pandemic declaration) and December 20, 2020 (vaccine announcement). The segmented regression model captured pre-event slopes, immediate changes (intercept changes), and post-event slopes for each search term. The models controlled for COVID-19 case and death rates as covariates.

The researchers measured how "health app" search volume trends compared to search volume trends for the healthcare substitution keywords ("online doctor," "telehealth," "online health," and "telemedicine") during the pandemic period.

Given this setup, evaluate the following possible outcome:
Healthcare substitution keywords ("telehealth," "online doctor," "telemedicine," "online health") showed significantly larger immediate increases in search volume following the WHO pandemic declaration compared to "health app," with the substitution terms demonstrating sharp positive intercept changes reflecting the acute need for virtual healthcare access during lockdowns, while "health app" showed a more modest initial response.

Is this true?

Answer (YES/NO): YES